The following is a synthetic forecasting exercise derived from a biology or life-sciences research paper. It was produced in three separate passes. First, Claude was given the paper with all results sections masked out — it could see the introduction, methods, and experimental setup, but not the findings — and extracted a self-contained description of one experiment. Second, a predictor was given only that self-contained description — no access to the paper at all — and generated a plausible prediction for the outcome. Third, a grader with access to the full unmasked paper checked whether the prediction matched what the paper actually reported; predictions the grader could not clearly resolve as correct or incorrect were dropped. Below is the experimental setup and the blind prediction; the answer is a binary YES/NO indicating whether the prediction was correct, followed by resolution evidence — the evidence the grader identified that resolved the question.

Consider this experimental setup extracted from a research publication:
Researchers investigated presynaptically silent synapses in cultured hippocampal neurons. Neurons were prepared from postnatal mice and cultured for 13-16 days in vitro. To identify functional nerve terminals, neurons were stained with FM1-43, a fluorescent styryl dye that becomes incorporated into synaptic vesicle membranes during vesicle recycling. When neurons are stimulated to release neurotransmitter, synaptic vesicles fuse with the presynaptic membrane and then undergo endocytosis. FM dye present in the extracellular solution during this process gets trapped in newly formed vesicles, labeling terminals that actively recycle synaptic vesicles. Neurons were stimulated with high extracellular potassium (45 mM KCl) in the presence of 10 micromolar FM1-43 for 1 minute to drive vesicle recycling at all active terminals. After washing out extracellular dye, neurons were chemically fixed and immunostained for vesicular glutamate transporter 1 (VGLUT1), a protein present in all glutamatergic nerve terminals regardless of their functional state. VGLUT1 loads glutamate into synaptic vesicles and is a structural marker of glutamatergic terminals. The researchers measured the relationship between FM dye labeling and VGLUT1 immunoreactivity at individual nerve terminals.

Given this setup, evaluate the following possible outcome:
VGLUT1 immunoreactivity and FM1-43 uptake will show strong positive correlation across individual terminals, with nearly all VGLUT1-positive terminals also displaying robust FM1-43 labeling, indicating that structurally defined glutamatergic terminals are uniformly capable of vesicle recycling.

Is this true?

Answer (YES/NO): NO